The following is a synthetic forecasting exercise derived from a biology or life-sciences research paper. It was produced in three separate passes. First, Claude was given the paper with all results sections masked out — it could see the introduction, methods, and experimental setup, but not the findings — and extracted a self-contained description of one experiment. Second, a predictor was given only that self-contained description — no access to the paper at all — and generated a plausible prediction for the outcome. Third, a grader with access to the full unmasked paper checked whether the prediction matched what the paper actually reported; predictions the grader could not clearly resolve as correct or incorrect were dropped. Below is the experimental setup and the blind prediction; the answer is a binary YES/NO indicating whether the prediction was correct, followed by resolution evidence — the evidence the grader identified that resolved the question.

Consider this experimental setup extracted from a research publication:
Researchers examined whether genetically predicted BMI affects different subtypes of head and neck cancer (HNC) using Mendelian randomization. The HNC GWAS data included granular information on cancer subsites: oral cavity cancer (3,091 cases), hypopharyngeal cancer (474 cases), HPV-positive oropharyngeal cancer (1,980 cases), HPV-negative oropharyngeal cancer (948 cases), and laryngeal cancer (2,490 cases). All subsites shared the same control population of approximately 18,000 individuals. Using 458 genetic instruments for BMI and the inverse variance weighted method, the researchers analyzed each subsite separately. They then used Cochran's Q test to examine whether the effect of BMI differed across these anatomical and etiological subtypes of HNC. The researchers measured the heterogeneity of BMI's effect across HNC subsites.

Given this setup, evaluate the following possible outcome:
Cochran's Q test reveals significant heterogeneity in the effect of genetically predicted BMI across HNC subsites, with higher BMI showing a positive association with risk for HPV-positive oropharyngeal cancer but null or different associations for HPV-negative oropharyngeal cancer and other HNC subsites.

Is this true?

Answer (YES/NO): NO